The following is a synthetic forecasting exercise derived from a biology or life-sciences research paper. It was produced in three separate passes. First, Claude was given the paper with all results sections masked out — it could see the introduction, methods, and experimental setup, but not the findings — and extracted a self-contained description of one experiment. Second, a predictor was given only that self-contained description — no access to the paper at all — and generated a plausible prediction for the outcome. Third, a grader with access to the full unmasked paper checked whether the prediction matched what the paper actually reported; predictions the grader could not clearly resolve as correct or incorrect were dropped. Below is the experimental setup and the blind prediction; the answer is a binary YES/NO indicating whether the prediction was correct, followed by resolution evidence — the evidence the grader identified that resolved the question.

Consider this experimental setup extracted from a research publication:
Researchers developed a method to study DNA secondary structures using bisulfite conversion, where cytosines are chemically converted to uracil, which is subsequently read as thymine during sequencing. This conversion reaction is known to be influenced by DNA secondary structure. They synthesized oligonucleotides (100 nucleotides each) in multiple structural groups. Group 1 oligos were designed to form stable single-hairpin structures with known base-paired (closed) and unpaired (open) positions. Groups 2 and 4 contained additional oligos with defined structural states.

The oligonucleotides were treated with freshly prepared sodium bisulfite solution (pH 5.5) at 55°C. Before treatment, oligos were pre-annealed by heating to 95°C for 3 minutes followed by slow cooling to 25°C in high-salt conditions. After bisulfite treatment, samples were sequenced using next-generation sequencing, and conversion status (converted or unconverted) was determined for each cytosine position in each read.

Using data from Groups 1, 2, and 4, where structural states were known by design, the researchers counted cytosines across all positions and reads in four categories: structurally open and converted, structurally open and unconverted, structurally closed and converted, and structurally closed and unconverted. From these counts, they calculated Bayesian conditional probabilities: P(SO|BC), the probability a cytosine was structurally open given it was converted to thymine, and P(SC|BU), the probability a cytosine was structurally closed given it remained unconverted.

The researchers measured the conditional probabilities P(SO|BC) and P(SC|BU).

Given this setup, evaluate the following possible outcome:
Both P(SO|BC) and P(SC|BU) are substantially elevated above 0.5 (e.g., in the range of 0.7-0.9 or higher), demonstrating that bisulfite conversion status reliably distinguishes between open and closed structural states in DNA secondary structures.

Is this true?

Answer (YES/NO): NO